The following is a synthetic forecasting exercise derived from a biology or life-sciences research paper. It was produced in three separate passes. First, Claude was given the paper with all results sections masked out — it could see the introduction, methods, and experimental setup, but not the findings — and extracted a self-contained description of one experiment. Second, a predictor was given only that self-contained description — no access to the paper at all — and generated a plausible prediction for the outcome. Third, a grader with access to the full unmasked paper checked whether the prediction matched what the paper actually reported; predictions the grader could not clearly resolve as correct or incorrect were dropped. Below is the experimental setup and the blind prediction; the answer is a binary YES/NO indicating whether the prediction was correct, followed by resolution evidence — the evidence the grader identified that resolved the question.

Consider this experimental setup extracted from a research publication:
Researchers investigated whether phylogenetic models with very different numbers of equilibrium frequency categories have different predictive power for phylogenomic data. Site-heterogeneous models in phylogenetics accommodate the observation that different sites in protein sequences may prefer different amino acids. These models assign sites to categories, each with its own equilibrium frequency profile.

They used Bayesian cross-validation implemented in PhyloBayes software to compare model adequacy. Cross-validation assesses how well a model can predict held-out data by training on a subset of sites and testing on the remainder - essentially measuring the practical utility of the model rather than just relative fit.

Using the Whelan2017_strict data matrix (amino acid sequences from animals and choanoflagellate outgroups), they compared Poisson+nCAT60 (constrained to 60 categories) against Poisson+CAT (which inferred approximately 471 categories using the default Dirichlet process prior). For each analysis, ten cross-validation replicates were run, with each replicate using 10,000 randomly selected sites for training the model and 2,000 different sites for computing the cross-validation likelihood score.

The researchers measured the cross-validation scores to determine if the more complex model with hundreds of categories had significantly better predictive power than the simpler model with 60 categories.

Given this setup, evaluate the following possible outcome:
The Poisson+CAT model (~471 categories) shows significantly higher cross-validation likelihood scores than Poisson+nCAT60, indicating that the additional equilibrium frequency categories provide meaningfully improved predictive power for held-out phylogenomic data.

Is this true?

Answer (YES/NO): NO